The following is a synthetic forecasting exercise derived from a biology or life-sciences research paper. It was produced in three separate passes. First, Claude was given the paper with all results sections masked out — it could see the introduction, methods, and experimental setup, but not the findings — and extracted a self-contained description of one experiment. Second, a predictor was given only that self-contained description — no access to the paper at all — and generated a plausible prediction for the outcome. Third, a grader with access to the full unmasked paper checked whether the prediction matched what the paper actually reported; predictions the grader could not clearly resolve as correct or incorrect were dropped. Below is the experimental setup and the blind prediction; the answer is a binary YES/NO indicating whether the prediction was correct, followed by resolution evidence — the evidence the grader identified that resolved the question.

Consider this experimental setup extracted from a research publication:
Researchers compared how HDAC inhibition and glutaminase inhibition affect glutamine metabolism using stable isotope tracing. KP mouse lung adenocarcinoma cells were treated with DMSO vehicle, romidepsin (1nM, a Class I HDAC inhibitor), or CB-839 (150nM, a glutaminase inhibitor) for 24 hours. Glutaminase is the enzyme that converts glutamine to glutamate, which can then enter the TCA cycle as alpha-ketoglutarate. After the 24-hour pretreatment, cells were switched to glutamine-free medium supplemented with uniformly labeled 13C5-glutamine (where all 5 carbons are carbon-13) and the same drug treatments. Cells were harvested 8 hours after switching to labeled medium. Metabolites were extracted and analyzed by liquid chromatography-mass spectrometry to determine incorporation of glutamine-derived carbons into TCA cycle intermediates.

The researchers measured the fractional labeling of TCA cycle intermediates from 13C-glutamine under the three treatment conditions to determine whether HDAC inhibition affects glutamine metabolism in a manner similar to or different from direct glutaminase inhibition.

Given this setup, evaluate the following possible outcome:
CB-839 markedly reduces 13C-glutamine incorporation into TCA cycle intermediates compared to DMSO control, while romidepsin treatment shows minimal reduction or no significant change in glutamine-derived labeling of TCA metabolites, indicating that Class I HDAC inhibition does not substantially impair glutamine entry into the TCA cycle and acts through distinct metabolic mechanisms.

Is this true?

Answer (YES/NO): NO